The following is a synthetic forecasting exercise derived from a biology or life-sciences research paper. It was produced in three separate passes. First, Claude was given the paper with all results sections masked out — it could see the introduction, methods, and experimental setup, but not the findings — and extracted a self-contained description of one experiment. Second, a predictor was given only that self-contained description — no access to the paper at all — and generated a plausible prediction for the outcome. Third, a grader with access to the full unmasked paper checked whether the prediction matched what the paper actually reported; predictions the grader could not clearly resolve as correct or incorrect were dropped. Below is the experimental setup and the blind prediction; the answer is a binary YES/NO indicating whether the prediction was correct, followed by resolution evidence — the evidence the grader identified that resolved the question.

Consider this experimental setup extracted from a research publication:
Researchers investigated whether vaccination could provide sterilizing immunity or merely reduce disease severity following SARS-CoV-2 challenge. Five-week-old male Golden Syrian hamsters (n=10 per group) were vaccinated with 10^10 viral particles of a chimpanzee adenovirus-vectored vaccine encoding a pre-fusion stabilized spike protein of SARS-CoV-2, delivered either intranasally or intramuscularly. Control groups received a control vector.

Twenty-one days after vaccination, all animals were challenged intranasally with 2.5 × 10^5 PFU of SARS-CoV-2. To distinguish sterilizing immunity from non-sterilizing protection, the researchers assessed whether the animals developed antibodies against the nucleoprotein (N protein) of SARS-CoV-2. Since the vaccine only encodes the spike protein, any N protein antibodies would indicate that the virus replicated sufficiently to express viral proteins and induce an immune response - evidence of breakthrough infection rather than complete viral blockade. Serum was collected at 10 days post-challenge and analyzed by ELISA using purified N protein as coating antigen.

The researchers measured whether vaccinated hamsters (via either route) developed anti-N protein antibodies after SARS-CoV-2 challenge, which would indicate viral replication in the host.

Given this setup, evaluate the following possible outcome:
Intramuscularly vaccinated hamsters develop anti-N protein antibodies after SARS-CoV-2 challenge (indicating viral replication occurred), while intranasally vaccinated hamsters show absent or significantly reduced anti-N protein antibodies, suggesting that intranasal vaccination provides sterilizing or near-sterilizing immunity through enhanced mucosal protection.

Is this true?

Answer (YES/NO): NO